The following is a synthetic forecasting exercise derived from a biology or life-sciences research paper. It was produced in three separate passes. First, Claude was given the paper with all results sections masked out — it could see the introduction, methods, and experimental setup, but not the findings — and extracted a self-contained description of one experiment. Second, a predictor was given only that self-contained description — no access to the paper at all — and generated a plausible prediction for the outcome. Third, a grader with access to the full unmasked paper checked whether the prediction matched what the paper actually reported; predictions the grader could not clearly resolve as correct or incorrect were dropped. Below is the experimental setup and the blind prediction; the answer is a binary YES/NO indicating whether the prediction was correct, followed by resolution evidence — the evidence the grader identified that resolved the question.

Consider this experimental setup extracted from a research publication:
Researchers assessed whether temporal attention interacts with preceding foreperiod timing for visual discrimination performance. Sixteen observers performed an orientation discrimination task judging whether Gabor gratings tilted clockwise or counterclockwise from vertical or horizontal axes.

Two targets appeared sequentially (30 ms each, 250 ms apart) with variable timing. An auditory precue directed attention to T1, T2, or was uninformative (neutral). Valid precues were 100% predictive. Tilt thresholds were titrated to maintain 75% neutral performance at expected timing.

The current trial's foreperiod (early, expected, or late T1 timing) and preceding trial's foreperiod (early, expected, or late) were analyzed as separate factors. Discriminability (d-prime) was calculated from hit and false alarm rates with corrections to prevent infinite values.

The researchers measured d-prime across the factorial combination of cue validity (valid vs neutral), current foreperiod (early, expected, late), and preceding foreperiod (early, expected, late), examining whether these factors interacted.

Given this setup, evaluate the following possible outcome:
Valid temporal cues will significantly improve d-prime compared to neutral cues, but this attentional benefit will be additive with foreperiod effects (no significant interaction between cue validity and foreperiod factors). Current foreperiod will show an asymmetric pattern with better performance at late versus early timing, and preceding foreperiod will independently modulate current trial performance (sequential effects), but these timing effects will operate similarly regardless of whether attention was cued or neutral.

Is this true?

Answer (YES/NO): NO